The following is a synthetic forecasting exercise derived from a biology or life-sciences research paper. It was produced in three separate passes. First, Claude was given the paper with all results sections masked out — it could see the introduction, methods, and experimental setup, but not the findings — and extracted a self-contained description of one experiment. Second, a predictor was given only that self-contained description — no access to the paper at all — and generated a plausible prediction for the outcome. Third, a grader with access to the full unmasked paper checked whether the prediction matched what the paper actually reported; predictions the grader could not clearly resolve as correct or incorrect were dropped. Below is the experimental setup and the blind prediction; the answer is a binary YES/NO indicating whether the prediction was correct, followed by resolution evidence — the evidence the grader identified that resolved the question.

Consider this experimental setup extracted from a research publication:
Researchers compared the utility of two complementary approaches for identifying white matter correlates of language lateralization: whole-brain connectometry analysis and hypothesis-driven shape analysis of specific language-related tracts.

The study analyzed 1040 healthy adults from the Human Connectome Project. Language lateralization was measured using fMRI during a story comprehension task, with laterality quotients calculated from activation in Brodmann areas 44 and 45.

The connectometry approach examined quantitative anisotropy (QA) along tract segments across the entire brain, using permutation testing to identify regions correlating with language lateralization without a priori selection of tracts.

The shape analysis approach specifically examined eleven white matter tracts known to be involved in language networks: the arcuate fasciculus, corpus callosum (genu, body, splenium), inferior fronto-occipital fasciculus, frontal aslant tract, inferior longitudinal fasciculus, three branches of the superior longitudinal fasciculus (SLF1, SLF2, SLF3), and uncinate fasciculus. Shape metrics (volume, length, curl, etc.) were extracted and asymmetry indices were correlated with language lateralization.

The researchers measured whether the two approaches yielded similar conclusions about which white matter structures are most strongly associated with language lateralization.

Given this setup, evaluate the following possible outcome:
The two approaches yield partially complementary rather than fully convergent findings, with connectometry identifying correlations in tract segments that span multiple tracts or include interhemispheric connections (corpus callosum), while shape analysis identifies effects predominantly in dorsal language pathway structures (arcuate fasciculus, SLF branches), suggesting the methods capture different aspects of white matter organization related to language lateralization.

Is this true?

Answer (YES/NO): NO